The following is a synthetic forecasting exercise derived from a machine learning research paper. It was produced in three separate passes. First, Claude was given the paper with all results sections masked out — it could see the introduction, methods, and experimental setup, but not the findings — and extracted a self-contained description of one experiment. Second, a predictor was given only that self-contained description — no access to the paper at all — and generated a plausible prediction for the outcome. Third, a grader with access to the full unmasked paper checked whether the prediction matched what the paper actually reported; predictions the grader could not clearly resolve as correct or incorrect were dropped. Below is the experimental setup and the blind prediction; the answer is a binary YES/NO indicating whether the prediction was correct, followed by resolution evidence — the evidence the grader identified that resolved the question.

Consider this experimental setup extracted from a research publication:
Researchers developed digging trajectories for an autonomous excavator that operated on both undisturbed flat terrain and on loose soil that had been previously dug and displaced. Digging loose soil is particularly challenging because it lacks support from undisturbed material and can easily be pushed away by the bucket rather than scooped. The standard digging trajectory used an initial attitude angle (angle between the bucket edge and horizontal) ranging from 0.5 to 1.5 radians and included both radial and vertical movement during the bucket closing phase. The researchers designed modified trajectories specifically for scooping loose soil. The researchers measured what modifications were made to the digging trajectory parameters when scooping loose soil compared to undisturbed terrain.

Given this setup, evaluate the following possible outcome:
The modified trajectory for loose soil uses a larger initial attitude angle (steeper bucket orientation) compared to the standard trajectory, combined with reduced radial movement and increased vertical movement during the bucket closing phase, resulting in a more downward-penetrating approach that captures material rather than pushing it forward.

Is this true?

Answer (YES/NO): NO